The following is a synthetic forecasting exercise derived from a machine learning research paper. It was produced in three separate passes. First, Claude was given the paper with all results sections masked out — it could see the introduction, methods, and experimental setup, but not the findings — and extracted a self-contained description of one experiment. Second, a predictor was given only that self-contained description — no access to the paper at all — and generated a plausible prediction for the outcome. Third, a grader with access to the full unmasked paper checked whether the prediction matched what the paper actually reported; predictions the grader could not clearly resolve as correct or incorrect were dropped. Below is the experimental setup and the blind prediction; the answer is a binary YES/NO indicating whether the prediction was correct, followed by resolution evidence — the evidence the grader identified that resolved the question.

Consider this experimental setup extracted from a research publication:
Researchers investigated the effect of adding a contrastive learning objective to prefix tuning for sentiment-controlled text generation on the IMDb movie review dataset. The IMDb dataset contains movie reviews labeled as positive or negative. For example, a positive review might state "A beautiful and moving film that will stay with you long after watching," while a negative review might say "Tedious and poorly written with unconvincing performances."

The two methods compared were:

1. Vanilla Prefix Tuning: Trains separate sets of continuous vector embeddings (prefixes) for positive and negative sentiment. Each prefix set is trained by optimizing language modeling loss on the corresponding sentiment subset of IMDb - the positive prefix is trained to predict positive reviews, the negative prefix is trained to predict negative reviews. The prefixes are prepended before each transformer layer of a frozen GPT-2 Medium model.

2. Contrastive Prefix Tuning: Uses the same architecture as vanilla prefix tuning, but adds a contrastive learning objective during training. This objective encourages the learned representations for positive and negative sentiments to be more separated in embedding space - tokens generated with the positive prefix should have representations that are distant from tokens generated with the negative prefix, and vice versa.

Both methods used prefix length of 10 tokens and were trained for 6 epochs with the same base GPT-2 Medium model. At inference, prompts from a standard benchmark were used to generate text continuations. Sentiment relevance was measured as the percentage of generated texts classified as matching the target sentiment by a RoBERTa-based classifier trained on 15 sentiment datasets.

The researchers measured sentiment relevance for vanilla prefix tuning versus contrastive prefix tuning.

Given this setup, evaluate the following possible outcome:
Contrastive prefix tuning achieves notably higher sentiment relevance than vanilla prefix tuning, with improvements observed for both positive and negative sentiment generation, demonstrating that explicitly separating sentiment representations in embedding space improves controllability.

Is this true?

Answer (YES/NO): NO